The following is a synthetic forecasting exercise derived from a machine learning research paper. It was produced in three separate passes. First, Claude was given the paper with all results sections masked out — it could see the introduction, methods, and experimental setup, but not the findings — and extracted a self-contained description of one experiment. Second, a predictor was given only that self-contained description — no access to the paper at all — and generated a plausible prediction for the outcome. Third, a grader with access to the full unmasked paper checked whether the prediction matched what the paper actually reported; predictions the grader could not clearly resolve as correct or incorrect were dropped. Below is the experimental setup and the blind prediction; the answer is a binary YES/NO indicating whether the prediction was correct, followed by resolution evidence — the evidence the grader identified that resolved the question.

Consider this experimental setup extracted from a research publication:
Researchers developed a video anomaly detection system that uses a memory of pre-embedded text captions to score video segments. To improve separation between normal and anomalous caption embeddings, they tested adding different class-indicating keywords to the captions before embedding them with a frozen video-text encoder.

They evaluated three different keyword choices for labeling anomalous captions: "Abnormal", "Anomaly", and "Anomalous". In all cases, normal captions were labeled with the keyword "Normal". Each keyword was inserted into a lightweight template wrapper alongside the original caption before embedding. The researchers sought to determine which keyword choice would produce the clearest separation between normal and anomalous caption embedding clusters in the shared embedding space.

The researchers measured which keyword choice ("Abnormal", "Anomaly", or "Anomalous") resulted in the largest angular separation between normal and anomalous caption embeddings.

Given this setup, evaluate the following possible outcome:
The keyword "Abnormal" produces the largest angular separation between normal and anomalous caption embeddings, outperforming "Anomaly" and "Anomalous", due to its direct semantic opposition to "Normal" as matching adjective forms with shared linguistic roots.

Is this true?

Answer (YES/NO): NO